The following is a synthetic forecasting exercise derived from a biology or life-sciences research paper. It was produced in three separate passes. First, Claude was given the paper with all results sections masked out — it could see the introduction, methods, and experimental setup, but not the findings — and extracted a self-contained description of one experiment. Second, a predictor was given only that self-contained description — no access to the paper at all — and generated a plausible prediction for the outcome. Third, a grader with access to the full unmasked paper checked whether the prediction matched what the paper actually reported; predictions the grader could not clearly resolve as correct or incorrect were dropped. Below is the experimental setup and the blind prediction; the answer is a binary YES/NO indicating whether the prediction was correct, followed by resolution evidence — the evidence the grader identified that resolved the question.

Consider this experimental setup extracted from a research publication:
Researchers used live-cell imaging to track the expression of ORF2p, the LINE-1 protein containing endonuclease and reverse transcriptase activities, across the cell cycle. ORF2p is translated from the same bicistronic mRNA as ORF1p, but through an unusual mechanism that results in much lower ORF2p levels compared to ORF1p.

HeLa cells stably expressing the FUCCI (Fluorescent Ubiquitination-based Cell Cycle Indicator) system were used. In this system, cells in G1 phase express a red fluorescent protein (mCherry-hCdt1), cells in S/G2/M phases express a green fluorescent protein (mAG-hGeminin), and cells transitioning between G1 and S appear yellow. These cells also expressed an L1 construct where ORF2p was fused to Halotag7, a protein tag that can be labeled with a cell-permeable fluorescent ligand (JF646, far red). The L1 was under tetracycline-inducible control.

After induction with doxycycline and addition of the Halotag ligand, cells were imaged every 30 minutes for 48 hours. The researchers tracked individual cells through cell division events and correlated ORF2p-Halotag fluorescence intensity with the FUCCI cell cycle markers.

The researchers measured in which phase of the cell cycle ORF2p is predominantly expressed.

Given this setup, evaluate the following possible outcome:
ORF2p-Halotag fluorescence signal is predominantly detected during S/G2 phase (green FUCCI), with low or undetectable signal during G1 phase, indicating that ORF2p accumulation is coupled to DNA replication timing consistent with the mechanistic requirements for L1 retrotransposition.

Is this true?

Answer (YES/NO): NO